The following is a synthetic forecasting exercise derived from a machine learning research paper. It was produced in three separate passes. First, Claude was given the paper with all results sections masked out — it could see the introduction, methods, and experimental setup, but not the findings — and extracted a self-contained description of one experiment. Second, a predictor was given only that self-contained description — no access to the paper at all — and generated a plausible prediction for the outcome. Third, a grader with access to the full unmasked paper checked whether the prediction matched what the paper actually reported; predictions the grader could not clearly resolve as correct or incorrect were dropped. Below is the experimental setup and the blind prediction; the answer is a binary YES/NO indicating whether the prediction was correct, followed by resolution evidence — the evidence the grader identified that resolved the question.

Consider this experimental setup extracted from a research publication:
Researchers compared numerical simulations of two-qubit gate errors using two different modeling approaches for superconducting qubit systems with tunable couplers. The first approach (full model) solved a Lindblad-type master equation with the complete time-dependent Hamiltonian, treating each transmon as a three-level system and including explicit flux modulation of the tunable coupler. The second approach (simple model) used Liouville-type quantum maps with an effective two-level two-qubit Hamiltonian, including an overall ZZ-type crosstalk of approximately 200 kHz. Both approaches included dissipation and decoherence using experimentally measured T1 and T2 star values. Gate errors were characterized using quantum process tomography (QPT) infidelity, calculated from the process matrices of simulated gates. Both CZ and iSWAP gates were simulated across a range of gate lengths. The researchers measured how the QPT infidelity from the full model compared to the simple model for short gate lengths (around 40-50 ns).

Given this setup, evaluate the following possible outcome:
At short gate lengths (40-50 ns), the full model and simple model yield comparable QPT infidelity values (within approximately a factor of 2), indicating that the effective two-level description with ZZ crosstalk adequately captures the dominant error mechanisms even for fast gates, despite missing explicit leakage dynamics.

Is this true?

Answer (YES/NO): NO